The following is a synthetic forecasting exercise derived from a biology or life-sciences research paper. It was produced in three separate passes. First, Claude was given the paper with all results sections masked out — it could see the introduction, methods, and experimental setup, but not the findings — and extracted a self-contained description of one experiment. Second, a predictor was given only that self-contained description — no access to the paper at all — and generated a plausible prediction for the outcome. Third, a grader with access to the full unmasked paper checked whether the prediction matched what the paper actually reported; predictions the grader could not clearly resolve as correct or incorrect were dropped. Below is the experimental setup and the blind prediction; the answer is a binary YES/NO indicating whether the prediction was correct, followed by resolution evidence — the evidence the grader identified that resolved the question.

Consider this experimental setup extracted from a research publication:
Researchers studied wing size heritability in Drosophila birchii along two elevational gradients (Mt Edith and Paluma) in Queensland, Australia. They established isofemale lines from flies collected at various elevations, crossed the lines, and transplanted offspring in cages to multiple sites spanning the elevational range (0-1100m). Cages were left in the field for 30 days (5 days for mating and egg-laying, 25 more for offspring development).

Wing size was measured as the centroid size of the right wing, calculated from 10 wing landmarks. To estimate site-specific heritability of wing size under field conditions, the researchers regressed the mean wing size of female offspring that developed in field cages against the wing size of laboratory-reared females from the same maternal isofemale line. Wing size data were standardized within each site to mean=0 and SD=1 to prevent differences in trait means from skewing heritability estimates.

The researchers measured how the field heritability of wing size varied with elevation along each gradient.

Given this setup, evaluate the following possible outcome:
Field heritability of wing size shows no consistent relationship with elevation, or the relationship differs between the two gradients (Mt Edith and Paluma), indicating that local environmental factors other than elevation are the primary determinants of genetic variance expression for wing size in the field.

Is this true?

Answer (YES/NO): YES